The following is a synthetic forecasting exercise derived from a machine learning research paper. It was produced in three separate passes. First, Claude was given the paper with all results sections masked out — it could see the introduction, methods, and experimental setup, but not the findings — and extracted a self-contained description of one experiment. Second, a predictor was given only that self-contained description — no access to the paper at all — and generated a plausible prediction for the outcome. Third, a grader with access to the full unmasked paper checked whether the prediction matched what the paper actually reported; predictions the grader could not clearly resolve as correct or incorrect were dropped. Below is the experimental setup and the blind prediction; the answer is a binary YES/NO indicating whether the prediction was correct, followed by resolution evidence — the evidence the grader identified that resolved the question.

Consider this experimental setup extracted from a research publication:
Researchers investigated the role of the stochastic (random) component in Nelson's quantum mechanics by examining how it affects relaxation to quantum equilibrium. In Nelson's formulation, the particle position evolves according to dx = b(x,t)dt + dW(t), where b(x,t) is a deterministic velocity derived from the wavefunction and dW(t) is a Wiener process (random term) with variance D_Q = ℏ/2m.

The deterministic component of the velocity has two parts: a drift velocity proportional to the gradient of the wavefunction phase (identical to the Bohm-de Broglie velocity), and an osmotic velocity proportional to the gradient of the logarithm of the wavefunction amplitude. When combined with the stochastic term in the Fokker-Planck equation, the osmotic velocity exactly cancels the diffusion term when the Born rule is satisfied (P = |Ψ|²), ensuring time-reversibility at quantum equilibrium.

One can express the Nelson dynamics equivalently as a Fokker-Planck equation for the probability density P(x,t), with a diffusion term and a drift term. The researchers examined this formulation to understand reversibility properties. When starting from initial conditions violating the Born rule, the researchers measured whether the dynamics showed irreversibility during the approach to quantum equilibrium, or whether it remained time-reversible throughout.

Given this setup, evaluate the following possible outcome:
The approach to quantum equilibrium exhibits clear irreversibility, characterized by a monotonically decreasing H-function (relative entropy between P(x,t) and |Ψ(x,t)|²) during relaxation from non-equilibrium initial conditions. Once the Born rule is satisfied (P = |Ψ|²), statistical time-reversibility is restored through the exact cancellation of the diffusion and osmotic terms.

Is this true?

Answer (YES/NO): NO